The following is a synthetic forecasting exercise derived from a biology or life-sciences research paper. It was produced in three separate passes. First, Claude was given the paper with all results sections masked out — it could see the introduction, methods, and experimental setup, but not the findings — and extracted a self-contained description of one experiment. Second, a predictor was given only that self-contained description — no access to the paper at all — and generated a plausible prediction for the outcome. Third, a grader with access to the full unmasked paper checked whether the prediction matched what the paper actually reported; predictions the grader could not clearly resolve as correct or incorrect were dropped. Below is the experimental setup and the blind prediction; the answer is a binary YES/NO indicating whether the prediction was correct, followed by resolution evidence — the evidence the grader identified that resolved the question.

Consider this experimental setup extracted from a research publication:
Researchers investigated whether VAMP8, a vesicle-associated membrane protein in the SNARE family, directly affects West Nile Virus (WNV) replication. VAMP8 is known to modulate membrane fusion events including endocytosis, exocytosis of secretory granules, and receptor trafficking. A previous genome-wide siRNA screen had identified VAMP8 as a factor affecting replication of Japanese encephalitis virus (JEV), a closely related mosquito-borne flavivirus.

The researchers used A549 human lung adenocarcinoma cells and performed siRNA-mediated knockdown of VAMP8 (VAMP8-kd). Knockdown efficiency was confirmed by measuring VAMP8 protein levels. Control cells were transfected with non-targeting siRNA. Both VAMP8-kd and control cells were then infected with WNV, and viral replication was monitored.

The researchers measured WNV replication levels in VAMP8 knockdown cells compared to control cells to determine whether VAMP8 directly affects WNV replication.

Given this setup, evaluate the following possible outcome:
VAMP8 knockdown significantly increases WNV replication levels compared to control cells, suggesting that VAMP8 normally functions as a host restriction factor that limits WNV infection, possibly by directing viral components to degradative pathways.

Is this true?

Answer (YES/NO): NO